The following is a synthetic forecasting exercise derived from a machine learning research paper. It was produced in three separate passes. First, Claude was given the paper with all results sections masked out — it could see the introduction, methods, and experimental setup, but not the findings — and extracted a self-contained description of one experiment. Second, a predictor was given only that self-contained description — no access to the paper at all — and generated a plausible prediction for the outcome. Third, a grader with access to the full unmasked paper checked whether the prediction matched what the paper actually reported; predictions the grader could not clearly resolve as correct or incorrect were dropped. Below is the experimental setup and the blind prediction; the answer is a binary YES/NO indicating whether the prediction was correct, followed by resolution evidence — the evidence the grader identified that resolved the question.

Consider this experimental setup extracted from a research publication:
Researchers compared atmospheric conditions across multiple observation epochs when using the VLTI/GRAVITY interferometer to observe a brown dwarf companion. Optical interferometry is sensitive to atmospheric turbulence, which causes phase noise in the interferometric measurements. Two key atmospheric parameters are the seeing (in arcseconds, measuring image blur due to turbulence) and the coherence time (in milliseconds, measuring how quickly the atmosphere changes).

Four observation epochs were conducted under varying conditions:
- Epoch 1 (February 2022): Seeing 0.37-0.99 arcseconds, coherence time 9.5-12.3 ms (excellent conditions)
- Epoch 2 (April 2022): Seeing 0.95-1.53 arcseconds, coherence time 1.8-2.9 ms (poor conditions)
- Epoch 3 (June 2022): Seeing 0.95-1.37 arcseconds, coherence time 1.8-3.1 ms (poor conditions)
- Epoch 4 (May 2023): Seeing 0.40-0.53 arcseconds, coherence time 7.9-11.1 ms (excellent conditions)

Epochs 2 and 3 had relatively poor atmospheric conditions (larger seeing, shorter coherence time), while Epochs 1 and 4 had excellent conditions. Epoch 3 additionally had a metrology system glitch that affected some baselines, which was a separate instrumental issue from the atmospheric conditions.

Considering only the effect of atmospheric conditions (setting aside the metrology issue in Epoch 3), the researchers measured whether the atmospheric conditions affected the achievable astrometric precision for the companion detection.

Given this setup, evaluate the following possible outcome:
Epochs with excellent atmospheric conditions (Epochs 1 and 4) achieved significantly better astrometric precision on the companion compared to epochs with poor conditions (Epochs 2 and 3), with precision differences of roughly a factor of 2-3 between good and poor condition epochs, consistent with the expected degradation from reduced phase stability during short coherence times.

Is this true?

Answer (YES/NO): NO